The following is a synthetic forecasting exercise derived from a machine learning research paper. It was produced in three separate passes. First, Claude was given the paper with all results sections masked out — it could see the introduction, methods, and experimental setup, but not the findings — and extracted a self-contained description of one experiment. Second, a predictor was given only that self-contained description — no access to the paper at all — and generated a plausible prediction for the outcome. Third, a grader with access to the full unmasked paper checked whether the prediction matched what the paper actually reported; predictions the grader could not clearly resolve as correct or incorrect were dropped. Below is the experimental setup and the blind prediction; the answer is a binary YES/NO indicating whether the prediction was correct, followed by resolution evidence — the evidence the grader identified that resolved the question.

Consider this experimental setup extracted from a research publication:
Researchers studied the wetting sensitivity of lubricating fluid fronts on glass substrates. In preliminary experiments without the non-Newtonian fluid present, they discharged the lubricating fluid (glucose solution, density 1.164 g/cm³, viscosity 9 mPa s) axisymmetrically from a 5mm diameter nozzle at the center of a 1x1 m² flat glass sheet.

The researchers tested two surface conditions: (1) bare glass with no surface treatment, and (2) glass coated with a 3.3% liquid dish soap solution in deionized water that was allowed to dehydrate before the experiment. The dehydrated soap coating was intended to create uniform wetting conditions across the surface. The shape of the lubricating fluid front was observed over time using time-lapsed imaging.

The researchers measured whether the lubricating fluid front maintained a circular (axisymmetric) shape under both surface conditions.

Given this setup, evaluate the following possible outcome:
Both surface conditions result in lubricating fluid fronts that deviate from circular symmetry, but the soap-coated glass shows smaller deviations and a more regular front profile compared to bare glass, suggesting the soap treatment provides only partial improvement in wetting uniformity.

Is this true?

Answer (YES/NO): NO